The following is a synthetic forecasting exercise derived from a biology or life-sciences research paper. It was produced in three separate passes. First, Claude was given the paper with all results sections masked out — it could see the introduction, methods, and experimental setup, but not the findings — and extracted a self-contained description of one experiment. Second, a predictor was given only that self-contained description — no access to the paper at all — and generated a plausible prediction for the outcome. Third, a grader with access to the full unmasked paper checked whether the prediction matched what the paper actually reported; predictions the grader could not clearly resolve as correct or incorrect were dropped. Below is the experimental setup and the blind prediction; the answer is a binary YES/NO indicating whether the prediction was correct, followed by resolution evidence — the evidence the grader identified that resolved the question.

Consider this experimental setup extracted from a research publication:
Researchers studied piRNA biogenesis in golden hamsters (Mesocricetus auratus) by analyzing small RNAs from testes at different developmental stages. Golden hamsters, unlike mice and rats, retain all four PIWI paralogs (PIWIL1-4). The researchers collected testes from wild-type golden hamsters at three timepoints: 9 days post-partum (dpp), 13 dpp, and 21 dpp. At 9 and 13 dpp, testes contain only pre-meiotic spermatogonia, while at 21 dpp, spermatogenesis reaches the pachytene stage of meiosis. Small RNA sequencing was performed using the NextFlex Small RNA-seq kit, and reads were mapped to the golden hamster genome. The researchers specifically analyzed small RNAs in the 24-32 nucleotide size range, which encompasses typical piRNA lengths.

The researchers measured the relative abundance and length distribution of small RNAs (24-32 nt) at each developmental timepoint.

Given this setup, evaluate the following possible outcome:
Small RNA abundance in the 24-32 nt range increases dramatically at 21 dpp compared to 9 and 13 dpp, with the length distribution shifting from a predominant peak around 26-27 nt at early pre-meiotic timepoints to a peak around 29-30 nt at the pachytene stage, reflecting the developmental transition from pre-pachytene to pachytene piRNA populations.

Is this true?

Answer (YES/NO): NO